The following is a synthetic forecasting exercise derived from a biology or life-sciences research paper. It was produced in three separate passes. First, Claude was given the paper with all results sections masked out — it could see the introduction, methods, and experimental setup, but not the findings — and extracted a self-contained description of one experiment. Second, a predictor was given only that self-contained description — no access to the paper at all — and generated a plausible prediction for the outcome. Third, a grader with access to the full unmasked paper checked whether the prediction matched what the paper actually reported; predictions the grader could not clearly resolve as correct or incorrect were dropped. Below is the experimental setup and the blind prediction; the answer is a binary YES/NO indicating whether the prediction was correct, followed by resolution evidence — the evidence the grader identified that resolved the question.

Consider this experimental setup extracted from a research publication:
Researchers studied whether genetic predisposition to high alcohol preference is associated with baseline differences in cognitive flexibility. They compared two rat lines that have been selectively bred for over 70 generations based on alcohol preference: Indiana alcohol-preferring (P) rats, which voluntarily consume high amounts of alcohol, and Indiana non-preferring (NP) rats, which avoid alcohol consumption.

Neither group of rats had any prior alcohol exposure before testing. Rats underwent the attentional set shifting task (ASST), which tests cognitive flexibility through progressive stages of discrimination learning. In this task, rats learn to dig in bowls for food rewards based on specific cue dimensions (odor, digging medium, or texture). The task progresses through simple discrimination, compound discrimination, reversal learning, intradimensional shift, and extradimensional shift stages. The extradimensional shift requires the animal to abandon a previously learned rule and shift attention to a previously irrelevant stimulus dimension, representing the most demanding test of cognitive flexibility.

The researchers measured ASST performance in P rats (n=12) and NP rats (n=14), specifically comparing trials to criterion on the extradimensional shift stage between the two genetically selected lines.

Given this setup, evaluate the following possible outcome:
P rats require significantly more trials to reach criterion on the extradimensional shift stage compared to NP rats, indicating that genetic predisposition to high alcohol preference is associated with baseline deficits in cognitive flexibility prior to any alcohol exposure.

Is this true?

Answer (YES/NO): NO